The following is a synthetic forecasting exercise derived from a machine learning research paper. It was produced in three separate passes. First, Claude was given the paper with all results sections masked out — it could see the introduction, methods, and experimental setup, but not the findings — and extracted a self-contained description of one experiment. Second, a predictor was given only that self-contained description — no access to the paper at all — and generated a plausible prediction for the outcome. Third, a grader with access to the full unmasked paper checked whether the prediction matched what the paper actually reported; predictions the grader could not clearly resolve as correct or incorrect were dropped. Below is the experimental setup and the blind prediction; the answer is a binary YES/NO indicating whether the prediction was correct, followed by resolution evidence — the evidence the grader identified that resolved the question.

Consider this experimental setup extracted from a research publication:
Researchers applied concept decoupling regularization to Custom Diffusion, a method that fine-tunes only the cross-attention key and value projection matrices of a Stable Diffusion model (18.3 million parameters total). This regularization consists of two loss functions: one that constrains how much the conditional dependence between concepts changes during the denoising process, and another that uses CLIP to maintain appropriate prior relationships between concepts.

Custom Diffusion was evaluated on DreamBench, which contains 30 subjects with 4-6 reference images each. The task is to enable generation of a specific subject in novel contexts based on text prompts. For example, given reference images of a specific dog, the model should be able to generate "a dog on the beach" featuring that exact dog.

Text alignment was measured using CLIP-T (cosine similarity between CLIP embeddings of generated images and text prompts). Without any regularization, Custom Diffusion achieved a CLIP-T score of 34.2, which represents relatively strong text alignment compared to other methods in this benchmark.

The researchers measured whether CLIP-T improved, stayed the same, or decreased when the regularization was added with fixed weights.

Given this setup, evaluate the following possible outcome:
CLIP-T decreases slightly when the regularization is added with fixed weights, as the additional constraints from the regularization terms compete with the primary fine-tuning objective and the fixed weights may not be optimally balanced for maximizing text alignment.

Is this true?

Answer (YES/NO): YES